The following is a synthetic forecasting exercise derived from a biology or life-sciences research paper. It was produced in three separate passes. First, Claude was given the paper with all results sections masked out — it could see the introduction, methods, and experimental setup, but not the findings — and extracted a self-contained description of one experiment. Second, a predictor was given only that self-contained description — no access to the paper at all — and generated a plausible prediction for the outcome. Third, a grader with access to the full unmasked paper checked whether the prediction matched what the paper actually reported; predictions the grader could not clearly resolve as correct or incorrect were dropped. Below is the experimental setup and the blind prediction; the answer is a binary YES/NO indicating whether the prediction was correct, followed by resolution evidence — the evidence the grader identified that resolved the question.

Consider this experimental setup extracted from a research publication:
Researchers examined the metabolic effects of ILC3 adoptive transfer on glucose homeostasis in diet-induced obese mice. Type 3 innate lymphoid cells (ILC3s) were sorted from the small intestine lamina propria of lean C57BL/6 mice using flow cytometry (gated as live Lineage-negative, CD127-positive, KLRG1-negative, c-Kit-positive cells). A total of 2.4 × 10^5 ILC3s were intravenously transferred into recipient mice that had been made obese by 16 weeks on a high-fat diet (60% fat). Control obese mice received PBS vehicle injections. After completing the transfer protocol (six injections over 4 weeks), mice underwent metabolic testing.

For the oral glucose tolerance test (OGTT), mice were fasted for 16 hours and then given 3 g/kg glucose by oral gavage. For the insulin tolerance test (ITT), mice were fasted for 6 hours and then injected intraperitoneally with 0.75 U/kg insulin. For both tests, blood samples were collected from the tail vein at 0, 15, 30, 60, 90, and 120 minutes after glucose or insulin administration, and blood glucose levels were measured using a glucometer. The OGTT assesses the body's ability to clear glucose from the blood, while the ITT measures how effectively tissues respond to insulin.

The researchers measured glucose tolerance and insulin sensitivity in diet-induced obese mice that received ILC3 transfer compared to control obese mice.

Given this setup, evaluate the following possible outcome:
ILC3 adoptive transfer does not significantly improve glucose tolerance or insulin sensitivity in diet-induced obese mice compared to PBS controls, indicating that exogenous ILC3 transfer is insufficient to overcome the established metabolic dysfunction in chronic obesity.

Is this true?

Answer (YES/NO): NO